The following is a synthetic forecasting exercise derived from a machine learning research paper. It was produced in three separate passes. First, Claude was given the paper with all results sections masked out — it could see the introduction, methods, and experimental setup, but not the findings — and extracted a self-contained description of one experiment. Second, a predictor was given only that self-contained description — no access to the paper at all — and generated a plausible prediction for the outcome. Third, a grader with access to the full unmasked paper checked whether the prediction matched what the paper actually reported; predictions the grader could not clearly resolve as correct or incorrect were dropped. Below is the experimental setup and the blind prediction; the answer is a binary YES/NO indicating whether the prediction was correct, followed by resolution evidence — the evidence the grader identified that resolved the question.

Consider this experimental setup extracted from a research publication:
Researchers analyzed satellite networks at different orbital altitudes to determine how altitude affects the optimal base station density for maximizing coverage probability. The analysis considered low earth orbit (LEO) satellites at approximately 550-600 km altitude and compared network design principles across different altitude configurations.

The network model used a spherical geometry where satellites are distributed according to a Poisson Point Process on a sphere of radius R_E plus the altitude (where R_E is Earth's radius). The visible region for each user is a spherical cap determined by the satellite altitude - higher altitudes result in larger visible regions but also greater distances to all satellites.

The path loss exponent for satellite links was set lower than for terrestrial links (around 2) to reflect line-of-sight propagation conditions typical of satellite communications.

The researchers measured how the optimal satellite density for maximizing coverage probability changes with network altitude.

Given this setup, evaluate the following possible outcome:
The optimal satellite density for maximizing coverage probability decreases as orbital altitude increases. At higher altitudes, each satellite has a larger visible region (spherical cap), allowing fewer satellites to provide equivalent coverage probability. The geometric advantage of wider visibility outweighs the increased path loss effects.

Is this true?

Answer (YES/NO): YES